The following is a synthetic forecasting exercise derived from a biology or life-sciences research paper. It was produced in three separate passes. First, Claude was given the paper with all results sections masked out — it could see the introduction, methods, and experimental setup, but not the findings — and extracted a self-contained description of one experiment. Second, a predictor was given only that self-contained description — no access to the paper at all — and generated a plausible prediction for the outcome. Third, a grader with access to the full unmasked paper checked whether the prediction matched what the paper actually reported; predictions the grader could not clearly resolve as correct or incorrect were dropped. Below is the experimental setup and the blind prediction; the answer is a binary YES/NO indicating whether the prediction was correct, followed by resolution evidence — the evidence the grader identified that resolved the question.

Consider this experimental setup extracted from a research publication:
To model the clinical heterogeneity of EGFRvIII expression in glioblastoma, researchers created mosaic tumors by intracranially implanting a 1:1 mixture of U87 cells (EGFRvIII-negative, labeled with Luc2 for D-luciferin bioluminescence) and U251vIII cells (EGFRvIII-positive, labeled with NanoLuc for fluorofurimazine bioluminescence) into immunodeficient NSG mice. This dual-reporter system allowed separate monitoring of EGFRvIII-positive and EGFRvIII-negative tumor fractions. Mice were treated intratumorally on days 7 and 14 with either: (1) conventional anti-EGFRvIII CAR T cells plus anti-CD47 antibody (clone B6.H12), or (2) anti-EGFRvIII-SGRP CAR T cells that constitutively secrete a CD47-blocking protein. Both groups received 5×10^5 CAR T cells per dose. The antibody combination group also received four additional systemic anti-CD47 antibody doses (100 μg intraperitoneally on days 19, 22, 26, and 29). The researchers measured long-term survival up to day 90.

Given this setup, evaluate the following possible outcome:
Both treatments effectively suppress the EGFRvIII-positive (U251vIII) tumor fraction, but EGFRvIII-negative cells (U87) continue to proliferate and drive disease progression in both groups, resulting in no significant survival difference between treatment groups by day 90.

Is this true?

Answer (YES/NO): NO